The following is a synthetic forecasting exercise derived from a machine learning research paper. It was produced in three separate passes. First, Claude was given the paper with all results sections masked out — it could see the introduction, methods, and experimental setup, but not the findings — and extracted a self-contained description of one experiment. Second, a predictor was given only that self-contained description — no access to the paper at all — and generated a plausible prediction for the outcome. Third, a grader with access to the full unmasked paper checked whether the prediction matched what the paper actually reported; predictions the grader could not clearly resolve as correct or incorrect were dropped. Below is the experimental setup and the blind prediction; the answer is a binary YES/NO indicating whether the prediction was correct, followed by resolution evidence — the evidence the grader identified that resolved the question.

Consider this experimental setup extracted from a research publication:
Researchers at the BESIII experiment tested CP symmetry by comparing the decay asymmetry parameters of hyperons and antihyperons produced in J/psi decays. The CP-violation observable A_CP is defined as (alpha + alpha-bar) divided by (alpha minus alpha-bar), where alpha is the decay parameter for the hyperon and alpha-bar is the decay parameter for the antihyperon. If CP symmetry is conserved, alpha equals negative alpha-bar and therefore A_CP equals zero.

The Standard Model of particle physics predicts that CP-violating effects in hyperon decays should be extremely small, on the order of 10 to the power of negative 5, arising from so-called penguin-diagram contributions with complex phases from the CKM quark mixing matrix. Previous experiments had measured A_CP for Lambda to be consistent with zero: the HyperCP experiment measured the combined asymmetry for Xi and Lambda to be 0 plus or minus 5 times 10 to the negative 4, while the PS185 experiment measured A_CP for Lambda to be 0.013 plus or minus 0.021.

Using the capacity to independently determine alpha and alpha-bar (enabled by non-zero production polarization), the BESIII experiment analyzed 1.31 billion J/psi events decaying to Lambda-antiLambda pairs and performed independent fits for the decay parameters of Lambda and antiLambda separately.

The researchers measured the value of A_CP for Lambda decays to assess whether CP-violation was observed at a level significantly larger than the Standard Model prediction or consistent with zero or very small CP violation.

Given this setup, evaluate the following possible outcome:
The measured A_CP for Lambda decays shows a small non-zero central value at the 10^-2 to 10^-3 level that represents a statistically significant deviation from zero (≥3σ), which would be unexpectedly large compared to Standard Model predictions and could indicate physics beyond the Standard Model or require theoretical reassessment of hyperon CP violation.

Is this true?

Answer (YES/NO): NO